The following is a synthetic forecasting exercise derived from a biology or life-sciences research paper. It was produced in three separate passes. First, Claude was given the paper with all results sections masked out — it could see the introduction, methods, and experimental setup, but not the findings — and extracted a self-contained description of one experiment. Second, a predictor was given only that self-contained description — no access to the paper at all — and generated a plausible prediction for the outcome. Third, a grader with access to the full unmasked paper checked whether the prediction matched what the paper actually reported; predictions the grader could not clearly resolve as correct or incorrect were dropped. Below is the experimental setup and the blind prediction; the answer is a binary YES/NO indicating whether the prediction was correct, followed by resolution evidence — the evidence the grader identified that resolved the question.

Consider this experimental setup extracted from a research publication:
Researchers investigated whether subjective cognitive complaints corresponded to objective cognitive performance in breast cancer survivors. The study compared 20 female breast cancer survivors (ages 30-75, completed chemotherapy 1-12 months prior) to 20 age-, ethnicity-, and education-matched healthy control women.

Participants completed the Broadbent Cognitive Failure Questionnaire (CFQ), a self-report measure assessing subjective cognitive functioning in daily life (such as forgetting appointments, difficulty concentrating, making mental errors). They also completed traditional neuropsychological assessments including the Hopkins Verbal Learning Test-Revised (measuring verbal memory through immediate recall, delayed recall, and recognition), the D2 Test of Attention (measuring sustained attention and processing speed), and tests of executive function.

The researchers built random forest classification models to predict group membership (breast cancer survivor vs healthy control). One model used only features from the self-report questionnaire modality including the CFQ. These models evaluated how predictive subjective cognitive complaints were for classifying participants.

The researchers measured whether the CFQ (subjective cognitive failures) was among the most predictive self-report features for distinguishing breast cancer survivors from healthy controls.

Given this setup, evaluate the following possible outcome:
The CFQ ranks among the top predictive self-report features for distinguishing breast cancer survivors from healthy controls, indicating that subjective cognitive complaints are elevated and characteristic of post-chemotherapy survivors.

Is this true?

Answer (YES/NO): YES